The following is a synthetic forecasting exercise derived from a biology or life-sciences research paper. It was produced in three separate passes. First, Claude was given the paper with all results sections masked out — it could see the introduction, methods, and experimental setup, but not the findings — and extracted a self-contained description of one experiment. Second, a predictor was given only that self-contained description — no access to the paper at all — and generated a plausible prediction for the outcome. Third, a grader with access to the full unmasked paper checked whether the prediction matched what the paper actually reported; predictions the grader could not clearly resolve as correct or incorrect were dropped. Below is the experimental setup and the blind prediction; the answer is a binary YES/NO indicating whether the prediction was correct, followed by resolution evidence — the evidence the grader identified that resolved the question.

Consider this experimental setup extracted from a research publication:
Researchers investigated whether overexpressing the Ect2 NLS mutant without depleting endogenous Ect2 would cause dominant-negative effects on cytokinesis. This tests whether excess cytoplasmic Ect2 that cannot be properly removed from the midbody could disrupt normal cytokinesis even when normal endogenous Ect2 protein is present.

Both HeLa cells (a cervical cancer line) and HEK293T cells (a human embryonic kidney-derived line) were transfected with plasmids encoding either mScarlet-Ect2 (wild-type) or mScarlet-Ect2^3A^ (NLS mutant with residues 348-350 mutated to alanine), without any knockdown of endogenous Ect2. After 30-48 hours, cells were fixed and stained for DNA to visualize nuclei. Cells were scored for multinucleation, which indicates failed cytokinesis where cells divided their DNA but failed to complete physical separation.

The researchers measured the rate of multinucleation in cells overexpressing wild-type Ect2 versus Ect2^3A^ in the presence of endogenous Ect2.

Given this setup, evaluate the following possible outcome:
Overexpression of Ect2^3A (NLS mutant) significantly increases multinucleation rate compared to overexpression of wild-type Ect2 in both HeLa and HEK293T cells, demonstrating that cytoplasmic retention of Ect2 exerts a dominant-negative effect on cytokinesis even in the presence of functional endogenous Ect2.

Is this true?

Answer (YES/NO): YES